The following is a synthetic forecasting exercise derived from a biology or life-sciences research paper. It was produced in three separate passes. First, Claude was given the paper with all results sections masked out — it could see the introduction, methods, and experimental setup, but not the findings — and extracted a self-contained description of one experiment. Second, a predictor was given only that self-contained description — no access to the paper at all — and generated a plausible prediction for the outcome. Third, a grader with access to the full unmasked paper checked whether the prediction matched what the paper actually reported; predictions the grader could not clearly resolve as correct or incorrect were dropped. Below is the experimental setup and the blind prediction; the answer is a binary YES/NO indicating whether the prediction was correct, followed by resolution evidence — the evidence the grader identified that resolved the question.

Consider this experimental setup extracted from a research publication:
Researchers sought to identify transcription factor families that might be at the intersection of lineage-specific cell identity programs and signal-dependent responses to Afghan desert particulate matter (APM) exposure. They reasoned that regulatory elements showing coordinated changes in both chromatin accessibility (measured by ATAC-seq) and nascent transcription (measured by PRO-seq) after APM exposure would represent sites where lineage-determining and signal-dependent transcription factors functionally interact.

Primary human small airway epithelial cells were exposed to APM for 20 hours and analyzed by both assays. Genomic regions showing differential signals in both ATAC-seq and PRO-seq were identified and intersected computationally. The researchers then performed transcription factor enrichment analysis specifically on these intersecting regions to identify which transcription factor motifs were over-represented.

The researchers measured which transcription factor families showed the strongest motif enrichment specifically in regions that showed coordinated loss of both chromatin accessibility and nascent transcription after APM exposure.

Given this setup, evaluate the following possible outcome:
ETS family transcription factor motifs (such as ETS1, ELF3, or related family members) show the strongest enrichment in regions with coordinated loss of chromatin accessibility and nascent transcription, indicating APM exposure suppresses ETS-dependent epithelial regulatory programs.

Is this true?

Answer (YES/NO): NO